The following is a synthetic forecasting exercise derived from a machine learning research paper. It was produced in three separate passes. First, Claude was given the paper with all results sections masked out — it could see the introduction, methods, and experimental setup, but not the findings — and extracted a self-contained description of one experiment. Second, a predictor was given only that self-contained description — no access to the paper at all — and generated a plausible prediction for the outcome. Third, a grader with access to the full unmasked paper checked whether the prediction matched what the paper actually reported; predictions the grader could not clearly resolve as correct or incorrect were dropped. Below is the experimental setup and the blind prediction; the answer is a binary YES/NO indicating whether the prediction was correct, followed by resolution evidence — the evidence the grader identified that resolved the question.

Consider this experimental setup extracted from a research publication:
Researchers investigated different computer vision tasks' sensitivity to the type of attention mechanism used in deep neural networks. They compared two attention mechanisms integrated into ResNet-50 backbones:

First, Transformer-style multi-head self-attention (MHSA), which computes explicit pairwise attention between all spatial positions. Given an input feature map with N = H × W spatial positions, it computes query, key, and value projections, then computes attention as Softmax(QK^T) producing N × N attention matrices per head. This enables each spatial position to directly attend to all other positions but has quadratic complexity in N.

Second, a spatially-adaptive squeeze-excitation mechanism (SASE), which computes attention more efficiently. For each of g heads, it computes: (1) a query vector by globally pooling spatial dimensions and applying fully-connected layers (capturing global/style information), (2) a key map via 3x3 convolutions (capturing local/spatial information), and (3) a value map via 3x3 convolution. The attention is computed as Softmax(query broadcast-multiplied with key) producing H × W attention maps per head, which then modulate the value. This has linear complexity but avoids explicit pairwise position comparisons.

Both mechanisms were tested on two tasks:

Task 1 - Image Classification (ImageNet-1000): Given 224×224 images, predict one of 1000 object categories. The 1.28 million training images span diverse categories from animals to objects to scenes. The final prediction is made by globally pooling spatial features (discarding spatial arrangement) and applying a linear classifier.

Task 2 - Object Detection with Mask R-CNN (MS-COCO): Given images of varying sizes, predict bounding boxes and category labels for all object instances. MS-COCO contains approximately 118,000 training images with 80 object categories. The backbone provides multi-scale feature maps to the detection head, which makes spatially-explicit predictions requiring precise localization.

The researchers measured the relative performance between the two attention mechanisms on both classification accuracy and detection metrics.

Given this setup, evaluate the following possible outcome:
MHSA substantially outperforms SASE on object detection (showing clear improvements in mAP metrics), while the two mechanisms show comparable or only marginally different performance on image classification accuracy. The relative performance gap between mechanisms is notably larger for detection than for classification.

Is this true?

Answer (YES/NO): NO